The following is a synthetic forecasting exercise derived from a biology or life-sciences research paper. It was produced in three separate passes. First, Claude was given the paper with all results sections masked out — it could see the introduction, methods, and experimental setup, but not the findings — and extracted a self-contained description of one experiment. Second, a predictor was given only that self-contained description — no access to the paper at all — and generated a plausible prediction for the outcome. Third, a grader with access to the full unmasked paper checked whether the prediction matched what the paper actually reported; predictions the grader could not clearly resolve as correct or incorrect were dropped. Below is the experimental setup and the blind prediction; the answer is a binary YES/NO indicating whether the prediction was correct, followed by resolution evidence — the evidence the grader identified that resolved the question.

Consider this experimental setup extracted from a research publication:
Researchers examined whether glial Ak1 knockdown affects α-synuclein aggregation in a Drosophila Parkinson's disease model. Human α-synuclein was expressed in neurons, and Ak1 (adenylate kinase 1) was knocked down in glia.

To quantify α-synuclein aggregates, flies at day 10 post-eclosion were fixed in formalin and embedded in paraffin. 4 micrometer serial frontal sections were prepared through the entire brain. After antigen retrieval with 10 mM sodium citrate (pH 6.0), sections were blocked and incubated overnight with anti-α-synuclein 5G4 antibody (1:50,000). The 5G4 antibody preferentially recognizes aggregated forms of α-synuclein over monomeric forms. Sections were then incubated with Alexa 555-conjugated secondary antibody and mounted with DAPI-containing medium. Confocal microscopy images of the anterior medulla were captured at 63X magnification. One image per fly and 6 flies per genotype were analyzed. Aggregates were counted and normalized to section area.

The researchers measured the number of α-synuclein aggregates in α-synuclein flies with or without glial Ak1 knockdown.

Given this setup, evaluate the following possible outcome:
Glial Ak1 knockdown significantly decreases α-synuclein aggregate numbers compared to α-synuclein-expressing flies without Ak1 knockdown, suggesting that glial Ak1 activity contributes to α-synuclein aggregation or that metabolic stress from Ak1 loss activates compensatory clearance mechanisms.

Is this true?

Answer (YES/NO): YES